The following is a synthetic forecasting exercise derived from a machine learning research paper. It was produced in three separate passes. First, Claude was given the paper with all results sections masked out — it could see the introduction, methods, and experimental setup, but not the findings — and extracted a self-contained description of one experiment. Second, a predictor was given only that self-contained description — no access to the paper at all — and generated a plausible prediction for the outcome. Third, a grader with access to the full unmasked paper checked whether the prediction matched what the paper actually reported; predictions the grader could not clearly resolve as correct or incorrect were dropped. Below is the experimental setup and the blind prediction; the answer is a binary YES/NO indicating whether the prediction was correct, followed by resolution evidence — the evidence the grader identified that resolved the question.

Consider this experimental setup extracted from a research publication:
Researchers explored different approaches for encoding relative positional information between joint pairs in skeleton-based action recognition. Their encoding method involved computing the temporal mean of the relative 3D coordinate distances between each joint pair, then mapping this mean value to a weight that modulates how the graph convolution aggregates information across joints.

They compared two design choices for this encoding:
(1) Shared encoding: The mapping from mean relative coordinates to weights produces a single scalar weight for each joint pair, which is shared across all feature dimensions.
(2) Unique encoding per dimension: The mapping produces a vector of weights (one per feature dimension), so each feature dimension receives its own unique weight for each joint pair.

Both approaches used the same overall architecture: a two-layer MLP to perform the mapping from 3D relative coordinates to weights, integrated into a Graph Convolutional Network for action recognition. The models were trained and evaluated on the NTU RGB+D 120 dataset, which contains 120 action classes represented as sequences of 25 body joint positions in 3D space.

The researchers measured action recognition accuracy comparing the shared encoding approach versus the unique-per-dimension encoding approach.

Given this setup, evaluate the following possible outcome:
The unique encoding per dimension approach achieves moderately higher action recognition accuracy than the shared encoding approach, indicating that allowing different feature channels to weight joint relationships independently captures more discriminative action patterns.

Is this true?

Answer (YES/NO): NO